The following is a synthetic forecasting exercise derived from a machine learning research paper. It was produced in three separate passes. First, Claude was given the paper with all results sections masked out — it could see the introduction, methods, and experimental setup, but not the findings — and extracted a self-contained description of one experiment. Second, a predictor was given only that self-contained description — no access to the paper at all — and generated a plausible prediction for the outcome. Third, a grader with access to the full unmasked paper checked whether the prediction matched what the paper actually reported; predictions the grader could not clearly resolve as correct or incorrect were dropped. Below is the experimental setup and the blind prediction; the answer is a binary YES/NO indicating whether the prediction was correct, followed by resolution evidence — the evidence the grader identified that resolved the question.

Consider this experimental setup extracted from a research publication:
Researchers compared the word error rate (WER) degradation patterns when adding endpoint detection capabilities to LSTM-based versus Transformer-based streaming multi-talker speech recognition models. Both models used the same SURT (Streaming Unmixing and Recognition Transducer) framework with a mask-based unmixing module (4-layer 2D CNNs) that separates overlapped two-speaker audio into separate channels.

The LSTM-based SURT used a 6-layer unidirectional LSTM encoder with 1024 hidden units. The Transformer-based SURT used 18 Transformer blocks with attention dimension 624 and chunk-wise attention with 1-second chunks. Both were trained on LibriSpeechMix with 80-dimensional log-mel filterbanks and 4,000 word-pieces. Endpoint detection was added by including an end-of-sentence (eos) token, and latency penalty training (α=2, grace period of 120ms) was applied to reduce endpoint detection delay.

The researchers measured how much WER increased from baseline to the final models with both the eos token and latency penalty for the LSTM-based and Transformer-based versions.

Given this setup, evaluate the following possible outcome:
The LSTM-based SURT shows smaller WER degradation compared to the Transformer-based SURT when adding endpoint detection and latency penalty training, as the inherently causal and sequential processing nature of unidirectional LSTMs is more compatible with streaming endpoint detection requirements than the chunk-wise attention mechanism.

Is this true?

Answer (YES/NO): NO